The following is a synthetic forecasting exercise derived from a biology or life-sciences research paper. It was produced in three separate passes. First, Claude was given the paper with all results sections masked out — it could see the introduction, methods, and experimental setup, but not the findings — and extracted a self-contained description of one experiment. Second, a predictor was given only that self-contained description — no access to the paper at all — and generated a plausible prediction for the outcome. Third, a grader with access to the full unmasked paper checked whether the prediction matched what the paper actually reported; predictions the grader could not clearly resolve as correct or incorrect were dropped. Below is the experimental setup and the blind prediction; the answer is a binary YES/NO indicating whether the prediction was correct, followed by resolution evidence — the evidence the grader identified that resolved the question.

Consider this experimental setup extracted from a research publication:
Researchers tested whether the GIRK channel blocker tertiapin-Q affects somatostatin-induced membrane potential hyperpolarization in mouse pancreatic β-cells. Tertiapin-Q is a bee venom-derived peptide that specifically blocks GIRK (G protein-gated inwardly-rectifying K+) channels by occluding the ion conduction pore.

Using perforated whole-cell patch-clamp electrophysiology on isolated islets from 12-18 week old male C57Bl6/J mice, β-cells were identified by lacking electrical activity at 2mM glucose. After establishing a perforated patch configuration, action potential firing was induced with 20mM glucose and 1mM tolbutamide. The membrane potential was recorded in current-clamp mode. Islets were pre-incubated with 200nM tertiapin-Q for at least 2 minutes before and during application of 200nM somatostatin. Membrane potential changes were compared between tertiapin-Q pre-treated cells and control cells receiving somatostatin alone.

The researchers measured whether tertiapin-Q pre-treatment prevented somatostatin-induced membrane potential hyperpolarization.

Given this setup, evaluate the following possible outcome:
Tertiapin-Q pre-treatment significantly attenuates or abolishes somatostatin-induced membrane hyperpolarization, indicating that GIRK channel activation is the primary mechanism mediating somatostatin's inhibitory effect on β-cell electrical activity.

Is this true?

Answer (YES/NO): NO